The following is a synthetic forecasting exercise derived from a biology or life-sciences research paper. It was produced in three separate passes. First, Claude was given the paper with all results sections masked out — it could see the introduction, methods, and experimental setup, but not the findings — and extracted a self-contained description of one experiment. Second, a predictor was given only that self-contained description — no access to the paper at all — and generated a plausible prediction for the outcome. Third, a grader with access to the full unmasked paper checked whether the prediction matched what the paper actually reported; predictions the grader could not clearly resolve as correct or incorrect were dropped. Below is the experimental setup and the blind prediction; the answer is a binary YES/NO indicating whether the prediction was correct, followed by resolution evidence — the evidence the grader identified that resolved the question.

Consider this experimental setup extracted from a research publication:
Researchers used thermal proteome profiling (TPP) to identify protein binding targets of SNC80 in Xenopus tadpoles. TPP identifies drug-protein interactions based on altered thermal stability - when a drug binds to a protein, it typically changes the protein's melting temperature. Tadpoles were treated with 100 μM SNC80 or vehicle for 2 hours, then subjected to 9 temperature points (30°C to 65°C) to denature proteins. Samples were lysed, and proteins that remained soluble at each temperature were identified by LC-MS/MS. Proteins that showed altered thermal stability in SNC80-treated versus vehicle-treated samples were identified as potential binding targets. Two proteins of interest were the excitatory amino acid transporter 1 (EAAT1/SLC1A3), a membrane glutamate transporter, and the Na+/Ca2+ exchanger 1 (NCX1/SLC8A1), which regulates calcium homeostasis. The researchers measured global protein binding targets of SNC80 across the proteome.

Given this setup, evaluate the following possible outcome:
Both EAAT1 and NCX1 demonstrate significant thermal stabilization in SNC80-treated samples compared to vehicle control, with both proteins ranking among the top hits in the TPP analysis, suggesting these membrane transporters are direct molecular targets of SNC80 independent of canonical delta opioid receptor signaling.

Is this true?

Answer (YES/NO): NO